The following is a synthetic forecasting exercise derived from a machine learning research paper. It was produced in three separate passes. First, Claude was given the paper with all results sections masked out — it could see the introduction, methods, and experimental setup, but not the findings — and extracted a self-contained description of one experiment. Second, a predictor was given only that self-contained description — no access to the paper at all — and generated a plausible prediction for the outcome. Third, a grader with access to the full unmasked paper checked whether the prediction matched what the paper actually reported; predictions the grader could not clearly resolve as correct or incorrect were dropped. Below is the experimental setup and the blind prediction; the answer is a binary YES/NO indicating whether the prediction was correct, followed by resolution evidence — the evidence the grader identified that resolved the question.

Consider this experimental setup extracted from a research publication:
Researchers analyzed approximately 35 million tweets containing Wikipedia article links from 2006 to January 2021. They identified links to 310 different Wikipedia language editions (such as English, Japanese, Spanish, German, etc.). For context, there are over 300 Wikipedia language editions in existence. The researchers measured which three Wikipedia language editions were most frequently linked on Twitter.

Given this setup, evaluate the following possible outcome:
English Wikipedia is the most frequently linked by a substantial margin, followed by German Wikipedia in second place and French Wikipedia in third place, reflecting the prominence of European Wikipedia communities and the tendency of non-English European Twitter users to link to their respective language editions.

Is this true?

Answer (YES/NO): NO